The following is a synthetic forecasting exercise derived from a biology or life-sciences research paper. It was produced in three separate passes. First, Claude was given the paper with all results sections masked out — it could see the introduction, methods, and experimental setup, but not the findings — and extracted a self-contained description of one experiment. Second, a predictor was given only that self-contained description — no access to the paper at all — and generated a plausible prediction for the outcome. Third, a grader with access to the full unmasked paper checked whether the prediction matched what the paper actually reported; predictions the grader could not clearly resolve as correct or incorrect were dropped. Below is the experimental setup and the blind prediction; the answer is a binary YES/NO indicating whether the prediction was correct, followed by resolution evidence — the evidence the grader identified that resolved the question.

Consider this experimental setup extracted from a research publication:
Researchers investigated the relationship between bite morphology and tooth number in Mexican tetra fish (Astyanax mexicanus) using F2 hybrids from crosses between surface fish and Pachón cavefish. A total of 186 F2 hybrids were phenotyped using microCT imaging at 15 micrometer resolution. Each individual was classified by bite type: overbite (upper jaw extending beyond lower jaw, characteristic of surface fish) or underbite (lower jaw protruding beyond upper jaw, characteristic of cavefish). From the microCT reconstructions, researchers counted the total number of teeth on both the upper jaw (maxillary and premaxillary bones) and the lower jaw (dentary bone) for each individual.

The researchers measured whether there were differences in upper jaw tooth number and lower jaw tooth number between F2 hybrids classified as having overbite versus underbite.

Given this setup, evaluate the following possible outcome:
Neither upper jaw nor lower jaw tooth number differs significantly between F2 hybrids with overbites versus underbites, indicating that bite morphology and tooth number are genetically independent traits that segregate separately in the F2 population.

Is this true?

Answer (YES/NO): NO